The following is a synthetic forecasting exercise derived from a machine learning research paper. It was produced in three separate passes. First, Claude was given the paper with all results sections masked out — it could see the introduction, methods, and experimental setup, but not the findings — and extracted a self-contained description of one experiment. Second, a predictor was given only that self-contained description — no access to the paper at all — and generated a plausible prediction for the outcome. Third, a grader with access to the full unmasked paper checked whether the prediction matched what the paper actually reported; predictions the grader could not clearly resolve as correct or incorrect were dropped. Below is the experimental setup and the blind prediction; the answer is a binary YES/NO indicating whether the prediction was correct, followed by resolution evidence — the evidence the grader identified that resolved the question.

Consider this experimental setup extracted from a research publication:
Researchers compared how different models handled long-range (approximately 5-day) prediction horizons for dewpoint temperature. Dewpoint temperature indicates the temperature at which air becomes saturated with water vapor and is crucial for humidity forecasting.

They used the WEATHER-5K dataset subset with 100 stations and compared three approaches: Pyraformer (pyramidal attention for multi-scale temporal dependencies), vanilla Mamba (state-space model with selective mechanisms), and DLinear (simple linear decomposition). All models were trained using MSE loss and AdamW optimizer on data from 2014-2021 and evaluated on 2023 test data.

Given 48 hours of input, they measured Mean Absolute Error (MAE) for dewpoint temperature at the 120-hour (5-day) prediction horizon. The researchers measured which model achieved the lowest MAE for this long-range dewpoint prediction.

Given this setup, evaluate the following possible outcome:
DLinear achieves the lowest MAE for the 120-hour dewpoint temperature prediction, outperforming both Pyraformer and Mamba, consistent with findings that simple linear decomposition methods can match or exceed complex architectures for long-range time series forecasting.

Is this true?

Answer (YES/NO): NO